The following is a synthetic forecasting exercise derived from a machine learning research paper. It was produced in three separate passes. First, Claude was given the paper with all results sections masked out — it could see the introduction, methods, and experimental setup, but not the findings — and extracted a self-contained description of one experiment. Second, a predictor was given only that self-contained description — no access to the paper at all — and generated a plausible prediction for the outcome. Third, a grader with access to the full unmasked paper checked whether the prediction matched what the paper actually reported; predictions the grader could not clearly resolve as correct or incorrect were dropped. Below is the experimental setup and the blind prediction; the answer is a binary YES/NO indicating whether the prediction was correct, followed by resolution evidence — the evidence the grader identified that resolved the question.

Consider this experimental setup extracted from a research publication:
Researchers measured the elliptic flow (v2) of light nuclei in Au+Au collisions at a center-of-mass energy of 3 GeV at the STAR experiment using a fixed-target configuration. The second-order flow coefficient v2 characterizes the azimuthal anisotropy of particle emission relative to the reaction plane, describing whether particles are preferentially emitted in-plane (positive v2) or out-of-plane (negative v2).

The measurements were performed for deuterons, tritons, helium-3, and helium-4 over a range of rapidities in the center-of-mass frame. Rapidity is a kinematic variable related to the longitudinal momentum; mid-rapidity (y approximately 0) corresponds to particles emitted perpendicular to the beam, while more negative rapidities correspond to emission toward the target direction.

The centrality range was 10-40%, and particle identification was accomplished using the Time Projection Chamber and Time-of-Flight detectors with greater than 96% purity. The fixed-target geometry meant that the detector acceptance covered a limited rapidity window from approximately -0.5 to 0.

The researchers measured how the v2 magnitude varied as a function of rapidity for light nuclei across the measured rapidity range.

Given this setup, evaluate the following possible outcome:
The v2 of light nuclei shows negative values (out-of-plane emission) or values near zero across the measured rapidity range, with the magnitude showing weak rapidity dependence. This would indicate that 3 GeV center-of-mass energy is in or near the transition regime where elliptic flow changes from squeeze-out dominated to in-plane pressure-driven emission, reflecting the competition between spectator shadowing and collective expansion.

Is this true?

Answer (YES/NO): NO